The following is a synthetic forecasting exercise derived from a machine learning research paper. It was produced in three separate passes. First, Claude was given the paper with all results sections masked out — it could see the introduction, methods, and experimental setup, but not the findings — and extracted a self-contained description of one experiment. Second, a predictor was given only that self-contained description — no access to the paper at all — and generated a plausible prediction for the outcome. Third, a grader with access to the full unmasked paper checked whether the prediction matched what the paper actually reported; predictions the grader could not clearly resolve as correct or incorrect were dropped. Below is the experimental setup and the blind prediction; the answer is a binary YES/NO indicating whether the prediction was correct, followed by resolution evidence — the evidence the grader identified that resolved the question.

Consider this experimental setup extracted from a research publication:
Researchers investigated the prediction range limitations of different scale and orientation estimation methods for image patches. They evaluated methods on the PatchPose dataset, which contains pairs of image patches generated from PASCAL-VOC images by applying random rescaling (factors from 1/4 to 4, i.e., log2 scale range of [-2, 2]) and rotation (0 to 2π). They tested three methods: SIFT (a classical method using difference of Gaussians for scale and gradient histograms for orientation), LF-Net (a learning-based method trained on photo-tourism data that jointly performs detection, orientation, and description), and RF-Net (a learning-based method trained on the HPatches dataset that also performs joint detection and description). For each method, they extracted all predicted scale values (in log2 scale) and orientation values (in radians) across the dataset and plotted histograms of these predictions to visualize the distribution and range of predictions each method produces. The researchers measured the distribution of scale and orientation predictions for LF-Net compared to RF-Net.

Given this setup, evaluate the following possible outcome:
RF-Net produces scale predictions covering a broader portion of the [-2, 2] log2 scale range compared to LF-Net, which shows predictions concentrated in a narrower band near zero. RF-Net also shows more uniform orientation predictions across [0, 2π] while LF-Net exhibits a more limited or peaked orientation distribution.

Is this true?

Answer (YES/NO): NO